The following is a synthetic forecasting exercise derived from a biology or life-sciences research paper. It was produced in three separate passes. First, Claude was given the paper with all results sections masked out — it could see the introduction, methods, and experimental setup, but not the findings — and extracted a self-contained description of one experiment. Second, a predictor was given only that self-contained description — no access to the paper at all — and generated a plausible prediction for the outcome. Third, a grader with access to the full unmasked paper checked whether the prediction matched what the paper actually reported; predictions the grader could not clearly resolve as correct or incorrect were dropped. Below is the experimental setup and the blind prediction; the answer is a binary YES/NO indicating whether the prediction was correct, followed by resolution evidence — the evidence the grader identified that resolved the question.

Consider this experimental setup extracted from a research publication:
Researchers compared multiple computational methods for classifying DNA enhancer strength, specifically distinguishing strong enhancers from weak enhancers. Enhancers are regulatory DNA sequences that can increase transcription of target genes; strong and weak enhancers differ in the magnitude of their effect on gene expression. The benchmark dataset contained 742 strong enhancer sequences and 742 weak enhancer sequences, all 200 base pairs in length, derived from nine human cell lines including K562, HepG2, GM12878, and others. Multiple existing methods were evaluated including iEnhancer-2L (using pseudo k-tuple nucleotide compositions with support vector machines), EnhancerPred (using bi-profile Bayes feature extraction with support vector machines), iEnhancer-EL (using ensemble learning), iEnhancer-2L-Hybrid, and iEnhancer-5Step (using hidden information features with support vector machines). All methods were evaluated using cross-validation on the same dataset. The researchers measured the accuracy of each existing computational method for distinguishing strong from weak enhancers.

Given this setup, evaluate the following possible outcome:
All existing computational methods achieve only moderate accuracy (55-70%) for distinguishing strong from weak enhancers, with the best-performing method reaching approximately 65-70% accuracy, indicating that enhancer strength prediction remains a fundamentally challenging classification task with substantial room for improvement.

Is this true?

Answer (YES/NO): YES